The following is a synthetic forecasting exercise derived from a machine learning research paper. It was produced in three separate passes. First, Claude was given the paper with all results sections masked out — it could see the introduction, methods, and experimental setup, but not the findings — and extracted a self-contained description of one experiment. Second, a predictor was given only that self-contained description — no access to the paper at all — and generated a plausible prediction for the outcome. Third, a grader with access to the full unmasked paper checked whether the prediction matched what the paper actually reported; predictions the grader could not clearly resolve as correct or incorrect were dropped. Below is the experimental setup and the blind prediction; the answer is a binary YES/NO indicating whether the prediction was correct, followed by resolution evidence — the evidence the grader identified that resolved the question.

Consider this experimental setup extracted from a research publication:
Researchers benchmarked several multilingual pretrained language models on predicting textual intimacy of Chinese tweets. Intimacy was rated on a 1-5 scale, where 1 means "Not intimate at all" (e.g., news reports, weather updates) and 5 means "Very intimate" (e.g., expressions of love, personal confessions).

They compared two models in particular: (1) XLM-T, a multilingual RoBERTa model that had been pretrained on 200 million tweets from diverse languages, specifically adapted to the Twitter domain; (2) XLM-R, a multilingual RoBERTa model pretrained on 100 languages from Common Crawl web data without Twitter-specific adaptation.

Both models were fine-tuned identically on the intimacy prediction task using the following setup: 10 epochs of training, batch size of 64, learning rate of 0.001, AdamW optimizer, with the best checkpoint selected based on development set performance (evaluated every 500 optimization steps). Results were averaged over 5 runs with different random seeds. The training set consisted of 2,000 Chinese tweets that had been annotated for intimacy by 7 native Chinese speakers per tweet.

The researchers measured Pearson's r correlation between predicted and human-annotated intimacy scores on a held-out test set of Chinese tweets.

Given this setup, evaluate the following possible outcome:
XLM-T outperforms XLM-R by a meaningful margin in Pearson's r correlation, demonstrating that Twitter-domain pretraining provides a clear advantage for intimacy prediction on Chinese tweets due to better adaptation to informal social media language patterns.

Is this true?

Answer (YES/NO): NO